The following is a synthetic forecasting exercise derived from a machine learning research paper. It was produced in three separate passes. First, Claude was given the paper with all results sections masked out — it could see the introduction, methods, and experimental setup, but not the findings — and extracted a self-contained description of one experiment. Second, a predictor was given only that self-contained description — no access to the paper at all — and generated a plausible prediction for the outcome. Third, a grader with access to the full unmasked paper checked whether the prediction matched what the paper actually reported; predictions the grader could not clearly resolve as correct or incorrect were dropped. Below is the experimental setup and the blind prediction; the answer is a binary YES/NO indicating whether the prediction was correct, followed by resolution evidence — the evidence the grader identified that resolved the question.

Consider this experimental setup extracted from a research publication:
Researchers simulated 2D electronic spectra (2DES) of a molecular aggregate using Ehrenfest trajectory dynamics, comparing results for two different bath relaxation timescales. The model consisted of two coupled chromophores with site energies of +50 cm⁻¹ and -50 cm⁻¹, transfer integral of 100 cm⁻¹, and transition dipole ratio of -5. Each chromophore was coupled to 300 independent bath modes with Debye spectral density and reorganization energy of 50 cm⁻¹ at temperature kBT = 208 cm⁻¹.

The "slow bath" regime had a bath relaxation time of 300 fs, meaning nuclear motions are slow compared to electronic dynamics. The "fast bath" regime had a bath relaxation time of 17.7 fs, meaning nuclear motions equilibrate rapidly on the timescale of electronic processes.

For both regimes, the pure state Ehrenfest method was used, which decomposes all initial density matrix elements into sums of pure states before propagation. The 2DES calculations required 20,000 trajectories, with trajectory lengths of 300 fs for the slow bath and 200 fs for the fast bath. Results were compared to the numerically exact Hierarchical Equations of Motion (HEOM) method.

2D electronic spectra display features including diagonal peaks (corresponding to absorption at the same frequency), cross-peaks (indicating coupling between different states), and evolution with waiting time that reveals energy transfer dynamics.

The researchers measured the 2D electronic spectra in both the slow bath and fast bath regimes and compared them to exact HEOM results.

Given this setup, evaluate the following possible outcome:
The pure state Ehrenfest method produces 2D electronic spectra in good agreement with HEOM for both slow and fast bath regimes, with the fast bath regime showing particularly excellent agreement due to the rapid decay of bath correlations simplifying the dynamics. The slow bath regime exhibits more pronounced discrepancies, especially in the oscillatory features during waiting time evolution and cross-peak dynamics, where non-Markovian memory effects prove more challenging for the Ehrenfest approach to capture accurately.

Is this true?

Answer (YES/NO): NO